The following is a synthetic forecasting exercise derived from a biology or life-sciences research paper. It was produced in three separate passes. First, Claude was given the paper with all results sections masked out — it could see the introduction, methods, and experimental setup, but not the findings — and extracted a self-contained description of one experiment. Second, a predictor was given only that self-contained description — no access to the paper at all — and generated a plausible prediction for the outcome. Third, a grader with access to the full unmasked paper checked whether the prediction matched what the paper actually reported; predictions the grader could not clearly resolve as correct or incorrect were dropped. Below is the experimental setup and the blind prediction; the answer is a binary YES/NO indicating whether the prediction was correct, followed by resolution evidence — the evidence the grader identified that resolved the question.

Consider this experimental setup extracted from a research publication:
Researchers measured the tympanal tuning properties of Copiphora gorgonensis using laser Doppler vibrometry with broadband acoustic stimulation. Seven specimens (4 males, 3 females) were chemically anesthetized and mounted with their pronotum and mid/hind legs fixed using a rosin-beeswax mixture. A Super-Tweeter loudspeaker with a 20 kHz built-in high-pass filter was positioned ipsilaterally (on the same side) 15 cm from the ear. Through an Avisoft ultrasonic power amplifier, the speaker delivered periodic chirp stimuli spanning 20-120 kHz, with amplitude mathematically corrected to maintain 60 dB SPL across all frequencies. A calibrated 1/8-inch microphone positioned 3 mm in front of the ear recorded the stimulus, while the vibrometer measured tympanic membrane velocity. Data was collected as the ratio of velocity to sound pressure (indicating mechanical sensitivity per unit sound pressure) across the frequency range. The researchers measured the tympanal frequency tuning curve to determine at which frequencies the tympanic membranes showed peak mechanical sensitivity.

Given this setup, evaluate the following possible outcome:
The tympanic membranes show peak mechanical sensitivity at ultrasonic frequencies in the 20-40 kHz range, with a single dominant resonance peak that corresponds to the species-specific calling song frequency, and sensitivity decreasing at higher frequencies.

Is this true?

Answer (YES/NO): NO